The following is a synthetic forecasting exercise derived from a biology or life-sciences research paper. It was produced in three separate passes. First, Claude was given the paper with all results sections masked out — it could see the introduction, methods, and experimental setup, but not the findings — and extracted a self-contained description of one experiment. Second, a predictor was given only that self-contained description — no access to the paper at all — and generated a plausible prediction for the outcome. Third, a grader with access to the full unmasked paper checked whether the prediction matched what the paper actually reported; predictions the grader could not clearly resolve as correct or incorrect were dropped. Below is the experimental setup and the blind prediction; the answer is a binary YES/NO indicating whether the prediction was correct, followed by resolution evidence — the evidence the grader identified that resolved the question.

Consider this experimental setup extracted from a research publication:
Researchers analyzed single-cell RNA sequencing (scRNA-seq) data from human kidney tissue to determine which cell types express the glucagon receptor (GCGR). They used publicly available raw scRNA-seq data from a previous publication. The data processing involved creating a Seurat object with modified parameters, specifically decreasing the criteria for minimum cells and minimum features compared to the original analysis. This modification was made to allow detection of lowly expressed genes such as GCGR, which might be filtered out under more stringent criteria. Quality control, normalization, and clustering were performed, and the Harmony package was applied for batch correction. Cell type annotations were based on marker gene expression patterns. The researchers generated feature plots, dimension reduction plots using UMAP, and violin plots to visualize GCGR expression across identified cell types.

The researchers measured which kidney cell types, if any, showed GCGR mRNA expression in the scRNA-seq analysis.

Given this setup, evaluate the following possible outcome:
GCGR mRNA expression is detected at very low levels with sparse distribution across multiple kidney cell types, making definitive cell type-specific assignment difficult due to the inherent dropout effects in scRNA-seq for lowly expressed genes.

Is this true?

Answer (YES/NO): NO